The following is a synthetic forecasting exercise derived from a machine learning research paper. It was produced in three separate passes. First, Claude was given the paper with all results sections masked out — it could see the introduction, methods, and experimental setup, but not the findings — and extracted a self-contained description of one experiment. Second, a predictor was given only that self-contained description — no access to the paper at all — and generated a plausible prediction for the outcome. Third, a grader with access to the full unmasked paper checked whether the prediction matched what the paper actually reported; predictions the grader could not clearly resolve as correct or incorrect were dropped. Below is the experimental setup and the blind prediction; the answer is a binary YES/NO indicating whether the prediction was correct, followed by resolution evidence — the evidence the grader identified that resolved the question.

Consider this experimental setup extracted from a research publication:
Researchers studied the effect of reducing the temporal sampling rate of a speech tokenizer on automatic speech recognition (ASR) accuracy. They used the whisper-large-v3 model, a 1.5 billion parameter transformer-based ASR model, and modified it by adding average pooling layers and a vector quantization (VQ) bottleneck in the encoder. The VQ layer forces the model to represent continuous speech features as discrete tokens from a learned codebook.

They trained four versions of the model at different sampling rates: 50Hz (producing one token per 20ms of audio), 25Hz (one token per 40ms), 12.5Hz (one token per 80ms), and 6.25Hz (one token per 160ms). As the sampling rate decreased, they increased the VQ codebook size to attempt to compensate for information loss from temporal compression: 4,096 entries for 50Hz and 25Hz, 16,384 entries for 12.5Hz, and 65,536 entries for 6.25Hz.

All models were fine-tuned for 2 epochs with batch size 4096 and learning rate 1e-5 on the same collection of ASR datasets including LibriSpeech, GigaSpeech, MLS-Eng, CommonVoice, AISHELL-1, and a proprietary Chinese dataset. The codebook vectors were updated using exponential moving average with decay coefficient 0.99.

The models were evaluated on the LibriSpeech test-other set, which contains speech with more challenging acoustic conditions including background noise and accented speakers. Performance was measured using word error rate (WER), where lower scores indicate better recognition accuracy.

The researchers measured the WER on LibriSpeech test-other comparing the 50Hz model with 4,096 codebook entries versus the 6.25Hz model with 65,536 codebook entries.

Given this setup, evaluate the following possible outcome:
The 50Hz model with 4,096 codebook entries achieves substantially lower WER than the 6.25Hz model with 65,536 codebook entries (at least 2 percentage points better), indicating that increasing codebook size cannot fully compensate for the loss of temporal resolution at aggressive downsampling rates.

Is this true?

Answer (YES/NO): YES